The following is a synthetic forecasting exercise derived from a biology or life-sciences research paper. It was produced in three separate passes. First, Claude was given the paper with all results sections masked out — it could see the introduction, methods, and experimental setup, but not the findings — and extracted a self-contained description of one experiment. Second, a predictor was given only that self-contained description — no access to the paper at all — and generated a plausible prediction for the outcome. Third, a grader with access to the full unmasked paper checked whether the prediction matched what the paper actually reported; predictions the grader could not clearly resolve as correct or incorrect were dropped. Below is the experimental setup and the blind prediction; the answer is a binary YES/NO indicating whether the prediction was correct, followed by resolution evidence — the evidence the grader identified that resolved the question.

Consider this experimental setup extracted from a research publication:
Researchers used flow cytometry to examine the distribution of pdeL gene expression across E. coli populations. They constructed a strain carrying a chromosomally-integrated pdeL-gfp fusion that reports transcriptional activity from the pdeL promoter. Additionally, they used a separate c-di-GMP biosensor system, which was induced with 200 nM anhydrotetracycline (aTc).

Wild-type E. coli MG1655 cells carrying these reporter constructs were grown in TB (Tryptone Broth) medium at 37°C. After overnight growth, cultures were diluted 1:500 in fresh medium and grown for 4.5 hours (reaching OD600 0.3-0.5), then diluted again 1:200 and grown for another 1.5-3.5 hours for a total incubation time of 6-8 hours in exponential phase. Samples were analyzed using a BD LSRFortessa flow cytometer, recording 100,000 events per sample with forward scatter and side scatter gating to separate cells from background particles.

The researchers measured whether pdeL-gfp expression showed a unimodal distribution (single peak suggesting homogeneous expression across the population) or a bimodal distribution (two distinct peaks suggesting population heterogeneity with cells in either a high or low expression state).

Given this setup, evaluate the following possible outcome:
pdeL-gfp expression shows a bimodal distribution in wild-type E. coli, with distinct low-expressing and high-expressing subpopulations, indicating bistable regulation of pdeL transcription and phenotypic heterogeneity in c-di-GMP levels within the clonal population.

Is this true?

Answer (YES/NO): YES